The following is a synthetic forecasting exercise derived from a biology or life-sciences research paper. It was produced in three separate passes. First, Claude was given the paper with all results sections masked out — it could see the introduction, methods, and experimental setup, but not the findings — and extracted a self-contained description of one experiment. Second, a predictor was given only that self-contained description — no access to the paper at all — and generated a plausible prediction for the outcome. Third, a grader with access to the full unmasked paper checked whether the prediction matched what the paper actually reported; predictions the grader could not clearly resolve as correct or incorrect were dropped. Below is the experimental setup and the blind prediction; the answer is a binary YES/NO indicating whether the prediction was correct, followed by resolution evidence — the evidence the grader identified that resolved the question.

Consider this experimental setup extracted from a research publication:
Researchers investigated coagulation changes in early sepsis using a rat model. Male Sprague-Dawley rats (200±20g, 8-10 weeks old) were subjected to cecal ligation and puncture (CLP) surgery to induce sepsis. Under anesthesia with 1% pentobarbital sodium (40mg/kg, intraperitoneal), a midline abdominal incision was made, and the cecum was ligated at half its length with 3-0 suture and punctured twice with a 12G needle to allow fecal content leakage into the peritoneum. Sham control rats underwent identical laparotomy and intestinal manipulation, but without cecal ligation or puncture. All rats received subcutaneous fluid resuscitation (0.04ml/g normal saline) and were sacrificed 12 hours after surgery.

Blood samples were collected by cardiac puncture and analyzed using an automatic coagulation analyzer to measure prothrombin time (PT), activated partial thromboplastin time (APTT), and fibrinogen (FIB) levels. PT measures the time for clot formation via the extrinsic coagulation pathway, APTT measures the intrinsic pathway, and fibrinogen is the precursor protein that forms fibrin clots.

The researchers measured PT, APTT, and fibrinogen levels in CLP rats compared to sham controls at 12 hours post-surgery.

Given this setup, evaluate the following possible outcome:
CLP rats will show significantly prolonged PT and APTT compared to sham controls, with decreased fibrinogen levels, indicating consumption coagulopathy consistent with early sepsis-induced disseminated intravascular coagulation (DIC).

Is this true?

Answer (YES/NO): NO